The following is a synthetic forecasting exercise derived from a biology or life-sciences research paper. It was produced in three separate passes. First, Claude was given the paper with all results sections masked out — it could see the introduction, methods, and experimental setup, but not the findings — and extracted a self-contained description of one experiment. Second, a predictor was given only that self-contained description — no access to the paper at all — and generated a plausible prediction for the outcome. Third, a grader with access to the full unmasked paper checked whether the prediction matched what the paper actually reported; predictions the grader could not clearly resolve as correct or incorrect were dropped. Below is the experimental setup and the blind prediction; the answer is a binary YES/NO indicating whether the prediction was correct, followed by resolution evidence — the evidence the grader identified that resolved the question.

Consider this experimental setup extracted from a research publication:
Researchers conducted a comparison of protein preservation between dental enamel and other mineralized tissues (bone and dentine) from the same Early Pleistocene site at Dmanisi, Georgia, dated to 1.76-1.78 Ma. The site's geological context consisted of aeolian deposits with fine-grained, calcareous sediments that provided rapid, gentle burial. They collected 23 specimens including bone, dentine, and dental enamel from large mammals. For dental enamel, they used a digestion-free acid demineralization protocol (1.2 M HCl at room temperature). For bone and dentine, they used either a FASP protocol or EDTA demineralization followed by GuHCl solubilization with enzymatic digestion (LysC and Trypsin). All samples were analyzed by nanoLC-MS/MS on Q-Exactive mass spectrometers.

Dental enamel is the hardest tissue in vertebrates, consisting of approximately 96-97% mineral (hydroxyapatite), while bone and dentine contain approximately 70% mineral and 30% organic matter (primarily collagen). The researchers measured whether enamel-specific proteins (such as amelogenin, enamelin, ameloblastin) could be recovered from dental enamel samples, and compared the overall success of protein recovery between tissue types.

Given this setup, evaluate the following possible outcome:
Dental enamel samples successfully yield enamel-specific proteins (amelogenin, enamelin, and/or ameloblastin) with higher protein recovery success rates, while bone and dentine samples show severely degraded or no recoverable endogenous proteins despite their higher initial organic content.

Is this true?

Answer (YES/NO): YES